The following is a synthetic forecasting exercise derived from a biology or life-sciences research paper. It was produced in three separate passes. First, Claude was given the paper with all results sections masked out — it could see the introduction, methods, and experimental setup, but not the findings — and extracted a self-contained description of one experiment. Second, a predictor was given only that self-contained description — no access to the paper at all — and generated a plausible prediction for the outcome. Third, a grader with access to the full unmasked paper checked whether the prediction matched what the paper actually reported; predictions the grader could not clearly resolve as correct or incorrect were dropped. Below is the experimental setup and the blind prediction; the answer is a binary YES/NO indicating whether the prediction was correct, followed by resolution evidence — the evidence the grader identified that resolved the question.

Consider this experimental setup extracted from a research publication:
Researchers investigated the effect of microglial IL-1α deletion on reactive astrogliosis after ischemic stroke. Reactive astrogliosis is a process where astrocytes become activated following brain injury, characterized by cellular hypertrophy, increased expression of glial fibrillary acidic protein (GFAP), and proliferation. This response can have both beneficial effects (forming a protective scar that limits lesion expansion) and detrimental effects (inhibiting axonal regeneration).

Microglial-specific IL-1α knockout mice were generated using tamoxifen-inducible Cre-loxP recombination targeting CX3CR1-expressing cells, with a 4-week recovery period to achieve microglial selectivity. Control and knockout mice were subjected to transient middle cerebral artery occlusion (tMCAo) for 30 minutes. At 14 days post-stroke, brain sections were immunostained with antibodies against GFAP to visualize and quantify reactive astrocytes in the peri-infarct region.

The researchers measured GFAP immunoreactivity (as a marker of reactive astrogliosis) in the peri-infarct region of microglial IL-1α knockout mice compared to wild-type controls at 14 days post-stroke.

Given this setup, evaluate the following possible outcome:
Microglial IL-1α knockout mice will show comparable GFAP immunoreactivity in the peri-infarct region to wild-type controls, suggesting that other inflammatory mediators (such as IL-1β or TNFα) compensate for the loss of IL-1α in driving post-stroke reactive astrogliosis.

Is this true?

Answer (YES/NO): NO